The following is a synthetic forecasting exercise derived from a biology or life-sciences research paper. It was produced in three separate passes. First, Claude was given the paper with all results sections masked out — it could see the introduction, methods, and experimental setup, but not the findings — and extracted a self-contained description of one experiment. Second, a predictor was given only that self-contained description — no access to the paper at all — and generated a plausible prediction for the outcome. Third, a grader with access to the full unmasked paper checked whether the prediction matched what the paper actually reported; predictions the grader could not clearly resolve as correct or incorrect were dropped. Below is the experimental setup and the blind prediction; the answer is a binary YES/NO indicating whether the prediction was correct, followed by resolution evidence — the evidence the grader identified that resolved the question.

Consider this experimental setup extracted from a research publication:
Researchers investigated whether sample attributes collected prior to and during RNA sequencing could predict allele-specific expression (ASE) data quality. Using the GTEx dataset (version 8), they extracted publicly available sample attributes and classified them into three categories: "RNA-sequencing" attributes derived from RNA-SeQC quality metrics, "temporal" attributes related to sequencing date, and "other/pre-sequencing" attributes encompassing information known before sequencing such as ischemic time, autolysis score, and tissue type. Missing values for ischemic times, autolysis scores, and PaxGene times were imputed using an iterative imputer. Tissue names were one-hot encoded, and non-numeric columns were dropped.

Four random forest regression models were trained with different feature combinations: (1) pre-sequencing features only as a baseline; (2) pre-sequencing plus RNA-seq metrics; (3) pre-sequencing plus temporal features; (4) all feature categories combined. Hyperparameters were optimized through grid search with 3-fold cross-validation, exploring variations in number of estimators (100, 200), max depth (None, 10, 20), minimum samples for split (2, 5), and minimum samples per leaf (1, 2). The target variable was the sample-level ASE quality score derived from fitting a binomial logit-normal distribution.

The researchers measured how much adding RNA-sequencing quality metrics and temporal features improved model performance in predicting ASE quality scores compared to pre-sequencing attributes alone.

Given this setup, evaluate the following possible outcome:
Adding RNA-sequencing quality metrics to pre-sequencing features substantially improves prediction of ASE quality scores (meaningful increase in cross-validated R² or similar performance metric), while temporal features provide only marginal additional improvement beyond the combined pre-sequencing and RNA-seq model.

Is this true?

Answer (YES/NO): NO